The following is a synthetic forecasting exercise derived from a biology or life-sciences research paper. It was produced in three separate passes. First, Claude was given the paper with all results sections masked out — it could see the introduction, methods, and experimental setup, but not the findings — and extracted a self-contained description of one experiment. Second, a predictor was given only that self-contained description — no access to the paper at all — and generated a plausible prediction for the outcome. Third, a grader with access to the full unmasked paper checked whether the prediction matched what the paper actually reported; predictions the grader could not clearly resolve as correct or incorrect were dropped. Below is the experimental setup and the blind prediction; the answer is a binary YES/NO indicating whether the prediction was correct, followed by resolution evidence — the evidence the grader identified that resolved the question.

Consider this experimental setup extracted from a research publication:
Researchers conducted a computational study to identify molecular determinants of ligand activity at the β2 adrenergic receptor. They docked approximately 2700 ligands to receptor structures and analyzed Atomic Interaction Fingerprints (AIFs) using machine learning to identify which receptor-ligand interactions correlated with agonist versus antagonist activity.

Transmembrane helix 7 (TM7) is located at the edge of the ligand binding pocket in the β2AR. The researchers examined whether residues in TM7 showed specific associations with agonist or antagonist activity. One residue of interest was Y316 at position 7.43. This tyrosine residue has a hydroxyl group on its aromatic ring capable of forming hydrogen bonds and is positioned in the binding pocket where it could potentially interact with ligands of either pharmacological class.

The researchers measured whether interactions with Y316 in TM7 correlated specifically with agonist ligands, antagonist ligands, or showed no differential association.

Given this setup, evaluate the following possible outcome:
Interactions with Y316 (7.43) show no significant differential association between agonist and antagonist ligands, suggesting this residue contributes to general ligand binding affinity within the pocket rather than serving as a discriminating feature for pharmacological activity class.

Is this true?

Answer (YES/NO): NO